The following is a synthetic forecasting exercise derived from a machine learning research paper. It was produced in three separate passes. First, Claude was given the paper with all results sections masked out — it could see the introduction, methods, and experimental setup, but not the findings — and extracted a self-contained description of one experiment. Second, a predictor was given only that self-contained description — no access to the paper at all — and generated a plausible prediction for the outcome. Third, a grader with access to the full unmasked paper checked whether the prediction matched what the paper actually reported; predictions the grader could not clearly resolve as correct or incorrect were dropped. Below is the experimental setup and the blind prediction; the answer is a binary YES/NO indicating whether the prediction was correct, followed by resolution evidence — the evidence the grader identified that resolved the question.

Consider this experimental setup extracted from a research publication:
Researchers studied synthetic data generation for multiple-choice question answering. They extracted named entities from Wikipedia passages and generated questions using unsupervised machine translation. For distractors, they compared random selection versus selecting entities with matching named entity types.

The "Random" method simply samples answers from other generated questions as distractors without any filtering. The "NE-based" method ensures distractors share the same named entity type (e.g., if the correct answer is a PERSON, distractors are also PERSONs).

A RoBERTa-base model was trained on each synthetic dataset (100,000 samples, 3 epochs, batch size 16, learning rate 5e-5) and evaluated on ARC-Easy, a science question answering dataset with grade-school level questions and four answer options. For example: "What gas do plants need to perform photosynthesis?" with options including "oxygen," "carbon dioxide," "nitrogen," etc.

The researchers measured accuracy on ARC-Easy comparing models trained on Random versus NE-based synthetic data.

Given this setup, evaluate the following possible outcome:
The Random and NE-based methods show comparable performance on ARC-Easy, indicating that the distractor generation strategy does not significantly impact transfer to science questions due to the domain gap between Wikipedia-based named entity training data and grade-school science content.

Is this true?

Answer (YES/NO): NO